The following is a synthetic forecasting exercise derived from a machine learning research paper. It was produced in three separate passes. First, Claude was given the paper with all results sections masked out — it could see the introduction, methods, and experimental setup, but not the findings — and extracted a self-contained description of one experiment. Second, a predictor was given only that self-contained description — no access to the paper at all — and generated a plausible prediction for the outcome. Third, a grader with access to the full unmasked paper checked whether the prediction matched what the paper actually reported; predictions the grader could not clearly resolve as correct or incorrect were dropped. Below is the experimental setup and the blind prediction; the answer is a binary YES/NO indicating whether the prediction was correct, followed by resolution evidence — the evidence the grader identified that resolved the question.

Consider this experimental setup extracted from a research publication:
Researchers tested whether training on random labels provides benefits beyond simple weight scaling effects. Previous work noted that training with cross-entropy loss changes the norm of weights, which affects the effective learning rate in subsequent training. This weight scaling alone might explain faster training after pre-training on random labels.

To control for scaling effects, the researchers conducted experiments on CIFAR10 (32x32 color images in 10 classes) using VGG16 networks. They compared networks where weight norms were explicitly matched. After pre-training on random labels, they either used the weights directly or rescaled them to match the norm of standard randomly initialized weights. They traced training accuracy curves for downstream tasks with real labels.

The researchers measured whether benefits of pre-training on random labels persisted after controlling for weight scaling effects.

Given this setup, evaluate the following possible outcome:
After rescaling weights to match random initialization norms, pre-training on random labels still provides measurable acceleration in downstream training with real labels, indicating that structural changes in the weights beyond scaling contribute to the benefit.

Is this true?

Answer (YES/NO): YES